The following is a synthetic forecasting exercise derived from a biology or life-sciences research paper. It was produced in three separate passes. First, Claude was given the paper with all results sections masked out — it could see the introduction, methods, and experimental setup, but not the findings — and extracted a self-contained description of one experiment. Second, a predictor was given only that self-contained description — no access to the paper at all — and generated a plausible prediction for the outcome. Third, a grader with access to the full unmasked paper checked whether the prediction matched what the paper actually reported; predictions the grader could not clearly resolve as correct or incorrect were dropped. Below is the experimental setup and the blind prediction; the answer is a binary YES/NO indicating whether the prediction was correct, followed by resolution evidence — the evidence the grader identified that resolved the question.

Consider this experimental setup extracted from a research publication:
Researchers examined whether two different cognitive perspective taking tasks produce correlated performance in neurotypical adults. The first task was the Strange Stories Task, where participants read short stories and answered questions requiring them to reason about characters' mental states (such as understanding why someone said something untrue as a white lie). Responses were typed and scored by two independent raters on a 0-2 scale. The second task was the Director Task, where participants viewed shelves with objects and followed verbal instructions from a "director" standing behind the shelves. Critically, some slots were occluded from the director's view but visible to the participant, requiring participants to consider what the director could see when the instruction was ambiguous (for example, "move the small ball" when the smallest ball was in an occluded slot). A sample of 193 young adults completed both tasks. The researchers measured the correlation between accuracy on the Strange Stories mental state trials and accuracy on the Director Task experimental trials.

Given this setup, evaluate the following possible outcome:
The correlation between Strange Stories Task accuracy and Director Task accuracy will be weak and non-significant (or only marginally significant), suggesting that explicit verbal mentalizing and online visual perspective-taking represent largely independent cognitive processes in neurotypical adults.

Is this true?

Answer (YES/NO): NO